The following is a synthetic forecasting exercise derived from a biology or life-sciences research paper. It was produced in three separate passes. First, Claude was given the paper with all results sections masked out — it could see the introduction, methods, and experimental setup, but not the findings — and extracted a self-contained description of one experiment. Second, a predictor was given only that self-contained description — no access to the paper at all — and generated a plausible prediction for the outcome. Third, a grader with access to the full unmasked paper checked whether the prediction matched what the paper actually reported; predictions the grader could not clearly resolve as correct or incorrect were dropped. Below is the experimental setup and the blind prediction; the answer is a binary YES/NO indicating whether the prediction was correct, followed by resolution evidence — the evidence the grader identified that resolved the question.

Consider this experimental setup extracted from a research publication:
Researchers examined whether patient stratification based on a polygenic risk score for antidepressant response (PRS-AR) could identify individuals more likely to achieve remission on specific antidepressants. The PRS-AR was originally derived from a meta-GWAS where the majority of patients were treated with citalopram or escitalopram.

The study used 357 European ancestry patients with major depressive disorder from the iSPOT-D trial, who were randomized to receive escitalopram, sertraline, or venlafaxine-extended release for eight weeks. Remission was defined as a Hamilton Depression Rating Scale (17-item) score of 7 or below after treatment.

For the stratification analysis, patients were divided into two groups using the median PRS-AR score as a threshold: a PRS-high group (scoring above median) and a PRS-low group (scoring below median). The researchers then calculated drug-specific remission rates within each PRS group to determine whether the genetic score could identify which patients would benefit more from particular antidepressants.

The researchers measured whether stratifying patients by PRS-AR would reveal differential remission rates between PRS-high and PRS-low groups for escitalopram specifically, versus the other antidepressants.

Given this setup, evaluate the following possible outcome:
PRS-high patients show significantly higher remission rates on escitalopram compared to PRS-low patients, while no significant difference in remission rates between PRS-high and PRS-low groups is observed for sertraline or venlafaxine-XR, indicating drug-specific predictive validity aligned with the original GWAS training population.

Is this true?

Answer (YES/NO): NO